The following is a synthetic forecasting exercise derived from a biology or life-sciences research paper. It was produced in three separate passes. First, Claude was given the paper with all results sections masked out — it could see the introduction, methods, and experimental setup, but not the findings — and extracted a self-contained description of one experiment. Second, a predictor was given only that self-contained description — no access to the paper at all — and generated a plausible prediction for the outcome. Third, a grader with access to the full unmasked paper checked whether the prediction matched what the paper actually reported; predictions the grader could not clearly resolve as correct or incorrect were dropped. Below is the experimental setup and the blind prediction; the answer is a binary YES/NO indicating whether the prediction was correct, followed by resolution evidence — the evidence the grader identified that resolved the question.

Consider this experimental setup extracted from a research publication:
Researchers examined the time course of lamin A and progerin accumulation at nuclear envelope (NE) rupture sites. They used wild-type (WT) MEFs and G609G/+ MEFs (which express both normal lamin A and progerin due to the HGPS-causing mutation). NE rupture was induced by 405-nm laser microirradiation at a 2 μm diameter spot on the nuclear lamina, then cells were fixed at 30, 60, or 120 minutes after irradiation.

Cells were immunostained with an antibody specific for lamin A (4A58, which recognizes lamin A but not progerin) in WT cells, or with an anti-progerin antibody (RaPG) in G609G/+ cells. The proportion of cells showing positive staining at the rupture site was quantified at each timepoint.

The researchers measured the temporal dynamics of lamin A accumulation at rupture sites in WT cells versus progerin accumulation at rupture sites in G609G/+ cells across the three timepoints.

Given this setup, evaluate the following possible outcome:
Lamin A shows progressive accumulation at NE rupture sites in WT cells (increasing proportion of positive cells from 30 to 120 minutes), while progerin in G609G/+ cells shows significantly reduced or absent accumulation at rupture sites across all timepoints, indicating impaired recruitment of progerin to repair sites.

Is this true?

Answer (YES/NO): NO